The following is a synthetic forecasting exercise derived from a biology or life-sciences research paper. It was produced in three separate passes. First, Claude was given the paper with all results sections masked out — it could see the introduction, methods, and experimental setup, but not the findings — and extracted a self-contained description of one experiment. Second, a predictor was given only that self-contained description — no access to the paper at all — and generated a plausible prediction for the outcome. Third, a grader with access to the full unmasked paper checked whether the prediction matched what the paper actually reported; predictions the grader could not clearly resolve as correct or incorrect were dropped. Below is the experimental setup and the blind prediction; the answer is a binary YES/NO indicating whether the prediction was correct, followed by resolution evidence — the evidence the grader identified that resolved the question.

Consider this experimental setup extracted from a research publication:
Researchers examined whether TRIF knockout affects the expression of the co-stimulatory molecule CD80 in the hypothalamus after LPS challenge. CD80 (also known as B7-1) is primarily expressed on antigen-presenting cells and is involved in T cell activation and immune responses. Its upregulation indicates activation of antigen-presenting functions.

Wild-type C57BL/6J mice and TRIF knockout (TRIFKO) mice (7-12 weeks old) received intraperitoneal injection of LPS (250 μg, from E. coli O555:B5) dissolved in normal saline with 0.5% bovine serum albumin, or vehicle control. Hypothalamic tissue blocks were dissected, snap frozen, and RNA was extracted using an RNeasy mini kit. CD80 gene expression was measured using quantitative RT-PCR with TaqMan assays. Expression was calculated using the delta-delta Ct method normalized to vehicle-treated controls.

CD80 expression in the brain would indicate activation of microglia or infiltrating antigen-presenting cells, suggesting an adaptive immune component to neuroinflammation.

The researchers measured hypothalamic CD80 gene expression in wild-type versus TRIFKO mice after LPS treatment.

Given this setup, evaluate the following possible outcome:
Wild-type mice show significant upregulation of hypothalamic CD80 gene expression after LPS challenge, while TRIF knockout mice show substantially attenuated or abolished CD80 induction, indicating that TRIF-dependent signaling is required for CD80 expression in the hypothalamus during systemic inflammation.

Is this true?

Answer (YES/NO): NO